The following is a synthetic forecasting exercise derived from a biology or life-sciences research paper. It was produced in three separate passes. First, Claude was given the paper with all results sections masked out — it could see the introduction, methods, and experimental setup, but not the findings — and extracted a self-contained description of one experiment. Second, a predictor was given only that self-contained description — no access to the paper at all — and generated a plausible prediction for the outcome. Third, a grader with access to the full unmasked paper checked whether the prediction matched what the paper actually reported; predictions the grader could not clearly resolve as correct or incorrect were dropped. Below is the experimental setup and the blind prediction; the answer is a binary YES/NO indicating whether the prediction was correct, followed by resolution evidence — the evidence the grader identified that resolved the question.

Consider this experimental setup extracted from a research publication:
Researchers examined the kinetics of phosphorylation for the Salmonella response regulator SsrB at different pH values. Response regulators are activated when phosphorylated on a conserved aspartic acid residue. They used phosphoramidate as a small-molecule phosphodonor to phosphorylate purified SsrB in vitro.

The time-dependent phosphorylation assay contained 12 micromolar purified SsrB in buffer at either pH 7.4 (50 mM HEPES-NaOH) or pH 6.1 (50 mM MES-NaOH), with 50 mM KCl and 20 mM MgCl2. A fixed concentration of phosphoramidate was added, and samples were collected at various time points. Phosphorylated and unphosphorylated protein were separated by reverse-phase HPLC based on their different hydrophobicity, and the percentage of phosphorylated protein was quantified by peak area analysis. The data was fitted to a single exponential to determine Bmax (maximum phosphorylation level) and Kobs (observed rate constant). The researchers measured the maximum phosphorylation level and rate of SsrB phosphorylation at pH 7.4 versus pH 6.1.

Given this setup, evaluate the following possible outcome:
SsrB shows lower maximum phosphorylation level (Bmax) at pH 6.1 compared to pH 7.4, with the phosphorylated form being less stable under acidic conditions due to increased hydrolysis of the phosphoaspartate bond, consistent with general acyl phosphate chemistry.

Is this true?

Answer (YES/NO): NO